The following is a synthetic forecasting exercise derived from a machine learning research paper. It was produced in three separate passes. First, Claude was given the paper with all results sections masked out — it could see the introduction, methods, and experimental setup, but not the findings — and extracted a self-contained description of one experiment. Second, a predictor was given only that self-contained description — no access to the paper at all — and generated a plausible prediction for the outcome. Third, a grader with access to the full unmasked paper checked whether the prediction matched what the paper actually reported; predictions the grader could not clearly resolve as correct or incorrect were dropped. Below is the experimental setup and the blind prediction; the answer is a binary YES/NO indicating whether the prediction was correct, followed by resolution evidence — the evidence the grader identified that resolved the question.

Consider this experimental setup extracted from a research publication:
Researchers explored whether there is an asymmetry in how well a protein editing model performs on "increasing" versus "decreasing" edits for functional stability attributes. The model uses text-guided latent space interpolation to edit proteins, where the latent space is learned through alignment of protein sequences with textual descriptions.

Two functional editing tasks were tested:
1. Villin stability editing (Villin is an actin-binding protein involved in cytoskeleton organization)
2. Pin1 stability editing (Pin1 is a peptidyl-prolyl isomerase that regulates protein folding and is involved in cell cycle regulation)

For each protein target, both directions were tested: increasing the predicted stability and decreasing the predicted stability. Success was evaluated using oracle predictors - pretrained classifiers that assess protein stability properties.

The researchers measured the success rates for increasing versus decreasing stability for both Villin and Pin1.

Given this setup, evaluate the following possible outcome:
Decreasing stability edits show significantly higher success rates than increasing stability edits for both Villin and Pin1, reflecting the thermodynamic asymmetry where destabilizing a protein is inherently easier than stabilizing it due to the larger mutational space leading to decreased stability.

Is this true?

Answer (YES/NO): YES